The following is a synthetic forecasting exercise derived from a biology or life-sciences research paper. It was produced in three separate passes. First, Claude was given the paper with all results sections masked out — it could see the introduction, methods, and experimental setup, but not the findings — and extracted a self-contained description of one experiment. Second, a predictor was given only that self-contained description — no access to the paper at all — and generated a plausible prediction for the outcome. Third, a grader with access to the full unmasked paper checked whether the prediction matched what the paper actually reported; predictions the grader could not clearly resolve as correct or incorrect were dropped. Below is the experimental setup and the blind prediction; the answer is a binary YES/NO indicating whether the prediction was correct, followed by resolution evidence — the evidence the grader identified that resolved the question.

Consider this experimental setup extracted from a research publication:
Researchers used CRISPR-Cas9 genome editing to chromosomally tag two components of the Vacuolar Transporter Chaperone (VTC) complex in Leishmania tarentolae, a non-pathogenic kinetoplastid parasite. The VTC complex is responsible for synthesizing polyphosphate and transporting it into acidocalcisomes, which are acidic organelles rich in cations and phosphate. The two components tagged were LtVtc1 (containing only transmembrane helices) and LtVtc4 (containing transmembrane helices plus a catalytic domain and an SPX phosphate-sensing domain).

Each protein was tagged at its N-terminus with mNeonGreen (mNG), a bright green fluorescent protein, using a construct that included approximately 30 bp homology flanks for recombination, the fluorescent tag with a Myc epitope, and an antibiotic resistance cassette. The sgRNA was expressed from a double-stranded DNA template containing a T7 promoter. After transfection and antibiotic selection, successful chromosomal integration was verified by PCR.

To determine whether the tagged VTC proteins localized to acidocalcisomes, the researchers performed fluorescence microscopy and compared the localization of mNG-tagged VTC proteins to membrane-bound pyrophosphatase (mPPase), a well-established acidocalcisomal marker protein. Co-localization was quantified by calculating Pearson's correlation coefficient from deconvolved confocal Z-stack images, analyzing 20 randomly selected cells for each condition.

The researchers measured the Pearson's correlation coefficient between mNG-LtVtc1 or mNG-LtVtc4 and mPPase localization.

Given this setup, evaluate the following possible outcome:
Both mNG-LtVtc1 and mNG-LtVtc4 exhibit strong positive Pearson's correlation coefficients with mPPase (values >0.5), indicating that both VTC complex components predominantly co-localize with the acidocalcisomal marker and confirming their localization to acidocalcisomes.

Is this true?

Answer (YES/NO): YES